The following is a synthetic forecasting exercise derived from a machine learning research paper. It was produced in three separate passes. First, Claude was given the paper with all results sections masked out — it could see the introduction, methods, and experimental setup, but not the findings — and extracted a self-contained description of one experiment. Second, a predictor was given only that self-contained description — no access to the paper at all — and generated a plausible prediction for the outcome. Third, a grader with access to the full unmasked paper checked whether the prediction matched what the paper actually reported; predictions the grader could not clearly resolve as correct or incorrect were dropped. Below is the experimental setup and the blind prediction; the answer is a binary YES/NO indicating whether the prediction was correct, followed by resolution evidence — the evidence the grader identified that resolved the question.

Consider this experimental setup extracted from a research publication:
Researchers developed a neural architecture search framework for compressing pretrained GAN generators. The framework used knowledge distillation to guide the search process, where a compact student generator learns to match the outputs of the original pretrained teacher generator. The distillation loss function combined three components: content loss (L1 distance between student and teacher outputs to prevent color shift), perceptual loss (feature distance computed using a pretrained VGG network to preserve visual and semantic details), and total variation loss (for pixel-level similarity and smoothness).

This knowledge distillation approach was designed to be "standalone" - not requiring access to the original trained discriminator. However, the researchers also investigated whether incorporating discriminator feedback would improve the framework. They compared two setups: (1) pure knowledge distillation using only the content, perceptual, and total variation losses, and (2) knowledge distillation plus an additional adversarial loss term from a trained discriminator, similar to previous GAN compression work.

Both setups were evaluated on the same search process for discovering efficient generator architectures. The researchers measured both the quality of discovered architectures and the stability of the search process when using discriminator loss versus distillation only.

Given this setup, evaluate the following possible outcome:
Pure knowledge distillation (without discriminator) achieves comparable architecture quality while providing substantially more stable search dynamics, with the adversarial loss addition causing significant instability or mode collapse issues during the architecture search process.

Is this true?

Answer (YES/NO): NO